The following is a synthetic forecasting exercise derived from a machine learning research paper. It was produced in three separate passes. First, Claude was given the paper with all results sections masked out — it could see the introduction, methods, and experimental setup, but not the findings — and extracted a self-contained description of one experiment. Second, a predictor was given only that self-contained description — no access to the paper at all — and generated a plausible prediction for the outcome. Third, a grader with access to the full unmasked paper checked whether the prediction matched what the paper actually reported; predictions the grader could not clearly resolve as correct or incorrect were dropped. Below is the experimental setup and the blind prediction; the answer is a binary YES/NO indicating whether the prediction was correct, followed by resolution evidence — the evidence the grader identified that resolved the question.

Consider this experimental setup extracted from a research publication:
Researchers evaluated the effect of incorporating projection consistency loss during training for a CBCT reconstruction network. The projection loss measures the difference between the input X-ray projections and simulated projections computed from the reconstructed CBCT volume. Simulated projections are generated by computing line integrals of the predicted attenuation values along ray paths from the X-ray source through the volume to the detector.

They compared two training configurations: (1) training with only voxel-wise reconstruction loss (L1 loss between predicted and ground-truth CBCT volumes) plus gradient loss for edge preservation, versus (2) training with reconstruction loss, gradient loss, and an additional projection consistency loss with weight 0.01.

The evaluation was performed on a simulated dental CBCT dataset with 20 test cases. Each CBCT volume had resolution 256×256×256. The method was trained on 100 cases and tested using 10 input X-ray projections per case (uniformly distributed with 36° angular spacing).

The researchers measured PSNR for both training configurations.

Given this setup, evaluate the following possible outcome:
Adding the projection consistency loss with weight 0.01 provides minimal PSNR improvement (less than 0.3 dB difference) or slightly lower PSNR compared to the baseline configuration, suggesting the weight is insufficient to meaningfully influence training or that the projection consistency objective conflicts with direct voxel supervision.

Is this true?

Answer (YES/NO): NO